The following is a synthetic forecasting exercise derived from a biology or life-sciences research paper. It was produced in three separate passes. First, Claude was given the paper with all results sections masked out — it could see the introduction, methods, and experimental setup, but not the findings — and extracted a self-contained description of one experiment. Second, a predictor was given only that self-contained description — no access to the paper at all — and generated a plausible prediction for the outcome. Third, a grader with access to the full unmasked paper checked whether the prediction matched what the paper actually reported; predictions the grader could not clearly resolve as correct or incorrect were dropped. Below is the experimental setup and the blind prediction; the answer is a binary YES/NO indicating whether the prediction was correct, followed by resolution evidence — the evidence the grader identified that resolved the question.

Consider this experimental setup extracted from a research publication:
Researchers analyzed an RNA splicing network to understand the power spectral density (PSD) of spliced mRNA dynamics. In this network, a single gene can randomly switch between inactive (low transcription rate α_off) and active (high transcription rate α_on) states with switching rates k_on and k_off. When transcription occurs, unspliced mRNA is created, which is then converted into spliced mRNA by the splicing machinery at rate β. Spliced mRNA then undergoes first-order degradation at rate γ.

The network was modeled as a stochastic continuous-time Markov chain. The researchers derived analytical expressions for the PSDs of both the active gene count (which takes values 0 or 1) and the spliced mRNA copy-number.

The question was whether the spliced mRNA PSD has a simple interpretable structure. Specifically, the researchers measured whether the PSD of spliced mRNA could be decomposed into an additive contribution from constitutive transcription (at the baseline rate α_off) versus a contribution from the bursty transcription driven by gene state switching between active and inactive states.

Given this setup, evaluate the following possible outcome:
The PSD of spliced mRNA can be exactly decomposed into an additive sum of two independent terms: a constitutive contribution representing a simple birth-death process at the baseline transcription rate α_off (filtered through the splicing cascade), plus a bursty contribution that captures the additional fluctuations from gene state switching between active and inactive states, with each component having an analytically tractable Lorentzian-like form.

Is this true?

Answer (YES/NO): YES